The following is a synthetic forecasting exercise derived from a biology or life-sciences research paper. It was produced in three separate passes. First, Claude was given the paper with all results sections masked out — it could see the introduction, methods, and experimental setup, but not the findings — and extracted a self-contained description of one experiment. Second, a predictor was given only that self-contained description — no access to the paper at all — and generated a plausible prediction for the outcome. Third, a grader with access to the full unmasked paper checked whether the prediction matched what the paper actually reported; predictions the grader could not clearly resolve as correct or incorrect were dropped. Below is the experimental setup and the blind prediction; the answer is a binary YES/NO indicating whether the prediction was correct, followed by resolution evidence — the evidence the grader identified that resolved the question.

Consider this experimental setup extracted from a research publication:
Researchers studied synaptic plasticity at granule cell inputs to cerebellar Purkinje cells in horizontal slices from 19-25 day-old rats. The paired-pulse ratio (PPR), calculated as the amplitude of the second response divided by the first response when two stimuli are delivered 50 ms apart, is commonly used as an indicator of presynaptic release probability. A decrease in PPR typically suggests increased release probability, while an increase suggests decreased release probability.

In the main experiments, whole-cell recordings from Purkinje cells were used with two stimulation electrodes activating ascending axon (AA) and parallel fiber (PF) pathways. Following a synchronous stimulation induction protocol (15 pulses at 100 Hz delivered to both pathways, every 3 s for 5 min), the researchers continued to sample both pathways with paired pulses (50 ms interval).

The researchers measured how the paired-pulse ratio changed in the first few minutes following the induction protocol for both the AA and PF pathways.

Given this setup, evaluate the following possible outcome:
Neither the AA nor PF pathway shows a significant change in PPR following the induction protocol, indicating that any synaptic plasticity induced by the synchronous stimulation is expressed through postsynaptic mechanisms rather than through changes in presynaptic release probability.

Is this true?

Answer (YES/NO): NO